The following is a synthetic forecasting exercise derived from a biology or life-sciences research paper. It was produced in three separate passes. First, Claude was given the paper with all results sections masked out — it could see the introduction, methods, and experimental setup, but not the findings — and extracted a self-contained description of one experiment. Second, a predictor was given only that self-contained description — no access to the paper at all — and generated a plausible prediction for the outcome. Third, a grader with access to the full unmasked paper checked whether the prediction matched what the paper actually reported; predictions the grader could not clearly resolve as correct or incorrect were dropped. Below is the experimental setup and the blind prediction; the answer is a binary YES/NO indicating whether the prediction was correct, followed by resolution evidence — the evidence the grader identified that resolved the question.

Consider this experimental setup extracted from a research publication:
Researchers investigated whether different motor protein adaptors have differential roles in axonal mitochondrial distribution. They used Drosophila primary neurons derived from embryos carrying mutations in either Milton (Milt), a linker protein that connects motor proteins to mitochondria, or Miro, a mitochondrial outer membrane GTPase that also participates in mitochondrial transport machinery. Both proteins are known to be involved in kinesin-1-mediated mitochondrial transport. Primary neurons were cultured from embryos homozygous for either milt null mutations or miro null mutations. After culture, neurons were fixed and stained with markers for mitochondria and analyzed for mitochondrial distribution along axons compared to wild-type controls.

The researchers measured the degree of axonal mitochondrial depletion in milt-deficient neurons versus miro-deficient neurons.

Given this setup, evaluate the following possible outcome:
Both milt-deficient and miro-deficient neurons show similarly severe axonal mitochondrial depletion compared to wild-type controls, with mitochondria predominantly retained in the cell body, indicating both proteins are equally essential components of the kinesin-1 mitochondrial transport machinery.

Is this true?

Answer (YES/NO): NO